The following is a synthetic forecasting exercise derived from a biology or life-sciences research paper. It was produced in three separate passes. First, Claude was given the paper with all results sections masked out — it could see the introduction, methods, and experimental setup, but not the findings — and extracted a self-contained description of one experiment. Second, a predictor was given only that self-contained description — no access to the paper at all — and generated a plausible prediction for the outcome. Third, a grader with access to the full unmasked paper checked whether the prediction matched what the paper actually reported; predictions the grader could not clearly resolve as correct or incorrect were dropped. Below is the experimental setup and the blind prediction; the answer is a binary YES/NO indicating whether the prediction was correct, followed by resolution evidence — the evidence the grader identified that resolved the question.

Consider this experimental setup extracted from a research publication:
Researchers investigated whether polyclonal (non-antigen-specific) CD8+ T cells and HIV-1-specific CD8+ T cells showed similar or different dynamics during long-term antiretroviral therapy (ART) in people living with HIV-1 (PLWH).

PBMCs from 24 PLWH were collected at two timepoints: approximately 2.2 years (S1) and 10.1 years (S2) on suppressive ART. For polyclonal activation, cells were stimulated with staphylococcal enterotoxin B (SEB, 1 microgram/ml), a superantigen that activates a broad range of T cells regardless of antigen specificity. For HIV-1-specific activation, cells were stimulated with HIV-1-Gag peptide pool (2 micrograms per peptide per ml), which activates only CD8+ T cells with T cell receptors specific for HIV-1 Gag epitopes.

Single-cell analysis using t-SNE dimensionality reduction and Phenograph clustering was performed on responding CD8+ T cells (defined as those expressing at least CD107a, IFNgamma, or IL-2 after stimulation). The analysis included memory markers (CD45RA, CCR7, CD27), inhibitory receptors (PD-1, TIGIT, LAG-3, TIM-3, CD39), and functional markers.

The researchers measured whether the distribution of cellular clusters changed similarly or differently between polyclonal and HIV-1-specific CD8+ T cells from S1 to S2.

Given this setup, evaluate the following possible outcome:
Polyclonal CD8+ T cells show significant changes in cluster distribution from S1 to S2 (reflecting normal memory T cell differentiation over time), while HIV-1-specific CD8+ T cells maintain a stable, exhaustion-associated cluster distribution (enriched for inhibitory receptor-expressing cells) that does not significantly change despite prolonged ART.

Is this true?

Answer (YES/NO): NO